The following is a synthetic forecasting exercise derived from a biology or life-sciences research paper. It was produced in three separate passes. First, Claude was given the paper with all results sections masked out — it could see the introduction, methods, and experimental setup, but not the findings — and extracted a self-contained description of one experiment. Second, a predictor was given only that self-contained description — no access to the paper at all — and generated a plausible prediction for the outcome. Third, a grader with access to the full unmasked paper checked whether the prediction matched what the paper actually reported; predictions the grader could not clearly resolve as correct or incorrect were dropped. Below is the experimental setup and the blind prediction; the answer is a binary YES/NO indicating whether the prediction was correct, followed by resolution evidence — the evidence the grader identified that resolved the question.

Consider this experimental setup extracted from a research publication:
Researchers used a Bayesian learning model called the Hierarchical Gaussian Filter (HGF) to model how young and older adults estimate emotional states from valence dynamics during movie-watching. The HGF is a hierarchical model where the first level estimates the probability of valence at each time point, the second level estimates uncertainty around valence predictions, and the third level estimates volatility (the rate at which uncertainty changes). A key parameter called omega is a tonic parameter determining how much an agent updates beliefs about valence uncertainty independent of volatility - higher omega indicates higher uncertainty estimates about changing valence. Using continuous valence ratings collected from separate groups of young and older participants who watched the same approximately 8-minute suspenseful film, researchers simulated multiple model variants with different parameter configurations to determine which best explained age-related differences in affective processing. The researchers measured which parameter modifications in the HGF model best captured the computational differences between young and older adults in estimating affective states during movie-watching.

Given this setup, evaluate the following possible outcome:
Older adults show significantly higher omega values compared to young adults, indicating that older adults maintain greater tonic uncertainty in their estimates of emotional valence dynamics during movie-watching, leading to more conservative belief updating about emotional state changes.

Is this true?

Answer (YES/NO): NO